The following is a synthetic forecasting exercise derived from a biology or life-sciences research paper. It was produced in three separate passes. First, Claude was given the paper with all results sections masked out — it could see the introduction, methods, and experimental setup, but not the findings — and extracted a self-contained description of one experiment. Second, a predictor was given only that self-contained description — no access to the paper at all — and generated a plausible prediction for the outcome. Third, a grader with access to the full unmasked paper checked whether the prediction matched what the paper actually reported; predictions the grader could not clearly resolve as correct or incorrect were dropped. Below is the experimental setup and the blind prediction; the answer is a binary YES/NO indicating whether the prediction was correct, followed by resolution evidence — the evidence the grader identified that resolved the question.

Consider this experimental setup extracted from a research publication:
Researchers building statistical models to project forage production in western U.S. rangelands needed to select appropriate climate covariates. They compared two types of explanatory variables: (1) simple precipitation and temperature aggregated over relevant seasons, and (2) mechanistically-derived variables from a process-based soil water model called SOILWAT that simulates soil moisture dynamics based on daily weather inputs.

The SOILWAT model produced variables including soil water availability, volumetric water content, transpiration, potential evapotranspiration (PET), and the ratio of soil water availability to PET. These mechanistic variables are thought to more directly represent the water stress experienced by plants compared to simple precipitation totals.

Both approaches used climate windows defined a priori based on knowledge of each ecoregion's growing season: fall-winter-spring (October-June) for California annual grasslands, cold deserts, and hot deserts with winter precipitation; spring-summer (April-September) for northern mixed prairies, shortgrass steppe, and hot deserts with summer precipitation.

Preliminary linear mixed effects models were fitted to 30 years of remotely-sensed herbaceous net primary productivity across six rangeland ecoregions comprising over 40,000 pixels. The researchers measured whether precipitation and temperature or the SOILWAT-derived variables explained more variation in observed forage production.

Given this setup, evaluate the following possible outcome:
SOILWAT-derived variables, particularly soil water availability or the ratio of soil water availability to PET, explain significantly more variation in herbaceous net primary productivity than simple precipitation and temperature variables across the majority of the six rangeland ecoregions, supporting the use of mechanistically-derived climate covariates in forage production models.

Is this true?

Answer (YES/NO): NO